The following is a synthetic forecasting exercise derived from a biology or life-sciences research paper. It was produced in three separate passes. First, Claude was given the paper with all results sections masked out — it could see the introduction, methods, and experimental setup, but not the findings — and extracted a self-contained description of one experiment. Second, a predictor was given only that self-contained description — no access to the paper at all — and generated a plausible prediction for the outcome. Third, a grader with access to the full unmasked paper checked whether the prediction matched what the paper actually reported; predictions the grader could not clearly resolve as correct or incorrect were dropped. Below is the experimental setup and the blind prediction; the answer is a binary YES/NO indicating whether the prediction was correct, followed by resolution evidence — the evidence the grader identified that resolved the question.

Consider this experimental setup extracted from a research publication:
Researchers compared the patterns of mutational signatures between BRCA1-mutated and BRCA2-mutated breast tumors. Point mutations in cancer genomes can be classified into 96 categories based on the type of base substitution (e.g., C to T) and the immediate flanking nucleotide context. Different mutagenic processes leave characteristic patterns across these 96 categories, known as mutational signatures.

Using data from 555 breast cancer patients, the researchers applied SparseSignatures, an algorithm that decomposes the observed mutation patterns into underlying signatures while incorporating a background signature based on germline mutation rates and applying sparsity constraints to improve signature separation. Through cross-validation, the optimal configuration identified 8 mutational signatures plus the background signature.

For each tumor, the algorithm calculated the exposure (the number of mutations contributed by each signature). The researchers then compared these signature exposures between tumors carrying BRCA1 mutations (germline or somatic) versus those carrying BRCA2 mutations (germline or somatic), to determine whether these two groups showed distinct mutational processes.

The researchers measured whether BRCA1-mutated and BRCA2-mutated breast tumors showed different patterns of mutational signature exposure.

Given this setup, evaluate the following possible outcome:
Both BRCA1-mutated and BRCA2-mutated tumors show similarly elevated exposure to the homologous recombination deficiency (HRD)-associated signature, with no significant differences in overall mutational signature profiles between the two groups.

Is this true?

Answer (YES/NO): NO